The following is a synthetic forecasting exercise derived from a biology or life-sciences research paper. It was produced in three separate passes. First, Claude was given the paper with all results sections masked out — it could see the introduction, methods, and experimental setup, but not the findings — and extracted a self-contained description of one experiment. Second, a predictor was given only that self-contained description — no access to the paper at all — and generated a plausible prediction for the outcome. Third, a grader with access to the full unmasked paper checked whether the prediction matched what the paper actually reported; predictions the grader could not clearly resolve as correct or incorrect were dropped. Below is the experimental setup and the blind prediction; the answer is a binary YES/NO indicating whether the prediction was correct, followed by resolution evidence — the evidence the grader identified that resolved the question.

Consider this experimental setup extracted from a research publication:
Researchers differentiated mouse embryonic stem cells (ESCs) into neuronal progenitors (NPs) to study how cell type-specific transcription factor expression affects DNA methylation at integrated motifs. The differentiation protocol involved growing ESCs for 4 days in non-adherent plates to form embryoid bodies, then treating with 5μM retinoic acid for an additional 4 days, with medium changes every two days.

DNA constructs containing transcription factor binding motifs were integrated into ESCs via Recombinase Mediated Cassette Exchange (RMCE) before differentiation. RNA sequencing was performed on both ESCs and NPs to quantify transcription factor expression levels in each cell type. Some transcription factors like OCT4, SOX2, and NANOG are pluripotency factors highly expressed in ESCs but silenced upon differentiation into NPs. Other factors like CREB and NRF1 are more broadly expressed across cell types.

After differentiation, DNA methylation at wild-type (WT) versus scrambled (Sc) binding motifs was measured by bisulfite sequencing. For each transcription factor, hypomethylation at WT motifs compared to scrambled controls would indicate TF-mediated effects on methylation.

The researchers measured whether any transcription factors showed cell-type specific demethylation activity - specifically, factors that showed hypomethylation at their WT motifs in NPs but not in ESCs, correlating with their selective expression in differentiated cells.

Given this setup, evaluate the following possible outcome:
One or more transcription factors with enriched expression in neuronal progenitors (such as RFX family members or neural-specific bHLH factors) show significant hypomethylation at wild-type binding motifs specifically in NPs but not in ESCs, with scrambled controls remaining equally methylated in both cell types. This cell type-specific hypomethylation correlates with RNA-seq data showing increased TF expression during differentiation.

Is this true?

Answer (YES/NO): NO